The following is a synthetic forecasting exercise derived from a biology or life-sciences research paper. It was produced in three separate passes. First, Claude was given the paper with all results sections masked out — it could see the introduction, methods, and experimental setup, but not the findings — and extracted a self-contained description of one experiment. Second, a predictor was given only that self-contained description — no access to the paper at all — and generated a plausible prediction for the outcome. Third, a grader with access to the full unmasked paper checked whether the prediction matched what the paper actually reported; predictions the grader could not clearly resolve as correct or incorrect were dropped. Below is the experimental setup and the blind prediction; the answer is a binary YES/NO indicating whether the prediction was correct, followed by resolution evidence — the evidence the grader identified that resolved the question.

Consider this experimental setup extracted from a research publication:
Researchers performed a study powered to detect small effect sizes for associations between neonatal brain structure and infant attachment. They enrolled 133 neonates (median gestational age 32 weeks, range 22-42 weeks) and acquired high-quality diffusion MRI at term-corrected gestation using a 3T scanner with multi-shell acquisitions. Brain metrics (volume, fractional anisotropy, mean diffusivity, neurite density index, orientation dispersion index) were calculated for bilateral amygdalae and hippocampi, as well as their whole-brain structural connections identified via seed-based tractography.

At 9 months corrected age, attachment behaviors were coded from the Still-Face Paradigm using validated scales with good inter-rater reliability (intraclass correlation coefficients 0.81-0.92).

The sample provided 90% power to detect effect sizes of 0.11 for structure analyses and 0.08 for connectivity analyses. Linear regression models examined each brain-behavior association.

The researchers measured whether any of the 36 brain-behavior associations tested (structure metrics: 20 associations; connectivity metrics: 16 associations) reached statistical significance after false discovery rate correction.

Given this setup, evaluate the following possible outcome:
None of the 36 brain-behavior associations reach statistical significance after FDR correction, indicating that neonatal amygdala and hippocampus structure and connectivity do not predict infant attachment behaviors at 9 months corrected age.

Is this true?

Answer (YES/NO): YES